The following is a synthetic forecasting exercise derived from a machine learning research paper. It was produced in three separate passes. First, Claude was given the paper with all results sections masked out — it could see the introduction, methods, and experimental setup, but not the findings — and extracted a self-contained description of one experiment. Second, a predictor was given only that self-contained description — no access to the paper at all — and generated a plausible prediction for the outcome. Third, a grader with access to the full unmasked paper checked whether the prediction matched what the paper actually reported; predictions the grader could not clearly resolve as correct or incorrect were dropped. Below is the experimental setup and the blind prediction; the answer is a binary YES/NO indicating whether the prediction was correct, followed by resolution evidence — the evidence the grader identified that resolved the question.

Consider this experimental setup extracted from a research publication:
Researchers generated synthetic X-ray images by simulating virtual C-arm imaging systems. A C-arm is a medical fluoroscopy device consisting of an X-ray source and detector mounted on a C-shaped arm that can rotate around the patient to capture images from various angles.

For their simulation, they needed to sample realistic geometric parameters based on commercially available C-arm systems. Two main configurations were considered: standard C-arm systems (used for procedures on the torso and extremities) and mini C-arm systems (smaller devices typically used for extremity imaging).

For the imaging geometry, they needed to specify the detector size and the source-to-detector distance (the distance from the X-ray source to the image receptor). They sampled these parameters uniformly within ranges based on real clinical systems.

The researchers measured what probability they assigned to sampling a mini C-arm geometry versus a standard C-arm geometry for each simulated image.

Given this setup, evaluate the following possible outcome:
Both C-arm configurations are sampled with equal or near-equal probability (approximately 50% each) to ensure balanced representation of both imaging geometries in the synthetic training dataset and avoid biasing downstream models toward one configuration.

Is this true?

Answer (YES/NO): NO